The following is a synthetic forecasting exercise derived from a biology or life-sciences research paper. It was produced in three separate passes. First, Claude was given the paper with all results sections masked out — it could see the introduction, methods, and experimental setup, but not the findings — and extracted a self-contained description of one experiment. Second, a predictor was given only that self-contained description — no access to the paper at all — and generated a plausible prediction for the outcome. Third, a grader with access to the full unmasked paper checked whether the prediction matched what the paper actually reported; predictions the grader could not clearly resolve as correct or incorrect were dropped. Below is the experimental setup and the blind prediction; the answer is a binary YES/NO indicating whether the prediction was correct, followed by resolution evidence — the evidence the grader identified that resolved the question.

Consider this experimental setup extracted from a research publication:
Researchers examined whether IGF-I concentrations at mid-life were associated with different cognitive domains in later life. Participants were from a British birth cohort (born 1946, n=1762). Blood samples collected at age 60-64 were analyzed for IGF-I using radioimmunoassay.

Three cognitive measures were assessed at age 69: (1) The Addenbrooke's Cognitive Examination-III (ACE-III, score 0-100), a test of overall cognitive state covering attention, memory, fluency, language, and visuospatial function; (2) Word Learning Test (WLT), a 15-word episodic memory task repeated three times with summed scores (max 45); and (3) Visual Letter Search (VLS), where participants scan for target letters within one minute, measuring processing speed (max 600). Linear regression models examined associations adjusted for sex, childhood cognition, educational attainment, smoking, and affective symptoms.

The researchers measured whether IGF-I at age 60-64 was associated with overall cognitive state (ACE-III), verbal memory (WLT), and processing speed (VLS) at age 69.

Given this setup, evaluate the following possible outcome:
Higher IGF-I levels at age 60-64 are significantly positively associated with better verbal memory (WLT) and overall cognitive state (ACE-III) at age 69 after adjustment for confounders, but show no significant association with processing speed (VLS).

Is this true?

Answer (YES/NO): NO